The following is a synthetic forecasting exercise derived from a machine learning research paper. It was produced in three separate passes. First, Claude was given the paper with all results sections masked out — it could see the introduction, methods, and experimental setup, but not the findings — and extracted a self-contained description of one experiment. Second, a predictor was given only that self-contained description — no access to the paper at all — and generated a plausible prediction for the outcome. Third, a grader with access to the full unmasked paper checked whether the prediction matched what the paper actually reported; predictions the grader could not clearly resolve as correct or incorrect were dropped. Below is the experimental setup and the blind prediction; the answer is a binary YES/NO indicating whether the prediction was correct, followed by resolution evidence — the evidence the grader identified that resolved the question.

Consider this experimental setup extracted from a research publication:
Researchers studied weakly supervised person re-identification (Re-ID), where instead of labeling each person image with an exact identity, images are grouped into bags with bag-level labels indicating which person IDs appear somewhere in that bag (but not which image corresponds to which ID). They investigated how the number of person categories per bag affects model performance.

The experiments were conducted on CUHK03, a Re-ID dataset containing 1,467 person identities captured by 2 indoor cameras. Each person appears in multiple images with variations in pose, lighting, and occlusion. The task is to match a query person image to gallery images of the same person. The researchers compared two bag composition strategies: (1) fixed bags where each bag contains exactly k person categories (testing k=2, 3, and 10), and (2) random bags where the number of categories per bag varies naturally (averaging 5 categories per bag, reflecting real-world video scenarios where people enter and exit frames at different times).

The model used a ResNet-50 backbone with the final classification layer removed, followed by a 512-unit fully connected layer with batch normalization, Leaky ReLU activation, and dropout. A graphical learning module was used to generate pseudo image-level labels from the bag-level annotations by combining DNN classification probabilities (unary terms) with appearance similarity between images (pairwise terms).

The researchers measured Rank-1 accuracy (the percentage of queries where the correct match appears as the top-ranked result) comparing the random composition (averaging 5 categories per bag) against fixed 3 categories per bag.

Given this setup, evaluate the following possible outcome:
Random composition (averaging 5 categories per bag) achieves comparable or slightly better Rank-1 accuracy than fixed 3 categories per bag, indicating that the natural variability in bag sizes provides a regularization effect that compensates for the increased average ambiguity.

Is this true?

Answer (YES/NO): YES